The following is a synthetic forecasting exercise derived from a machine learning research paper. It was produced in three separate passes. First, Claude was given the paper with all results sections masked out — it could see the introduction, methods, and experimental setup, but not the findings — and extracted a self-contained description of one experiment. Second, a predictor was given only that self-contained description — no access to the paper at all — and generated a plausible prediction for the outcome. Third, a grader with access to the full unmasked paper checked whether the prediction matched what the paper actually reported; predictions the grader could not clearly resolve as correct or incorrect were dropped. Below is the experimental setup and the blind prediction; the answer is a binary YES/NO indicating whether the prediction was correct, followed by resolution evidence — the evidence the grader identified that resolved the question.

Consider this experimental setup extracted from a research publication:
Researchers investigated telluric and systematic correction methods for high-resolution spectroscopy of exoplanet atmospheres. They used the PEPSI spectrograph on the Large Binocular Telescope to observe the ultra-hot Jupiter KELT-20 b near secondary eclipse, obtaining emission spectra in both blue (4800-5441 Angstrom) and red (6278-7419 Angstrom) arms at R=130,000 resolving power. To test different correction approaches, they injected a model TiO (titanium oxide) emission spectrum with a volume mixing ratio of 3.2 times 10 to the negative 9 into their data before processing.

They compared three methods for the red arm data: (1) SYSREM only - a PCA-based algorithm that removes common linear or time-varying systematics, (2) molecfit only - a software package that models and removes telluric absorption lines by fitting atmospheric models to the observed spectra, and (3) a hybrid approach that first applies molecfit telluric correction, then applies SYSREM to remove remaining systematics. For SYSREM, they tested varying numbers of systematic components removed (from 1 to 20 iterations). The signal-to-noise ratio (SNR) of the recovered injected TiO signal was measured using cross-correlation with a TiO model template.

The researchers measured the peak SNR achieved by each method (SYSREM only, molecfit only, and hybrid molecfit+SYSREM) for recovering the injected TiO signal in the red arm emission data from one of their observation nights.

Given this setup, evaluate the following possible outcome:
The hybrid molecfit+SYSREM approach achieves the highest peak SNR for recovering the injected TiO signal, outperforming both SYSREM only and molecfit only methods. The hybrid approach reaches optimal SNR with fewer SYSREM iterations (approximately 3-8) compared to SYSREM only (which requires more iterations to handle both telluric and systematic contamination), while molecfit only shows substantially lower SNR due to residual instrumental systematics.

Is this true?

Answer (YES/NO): NO